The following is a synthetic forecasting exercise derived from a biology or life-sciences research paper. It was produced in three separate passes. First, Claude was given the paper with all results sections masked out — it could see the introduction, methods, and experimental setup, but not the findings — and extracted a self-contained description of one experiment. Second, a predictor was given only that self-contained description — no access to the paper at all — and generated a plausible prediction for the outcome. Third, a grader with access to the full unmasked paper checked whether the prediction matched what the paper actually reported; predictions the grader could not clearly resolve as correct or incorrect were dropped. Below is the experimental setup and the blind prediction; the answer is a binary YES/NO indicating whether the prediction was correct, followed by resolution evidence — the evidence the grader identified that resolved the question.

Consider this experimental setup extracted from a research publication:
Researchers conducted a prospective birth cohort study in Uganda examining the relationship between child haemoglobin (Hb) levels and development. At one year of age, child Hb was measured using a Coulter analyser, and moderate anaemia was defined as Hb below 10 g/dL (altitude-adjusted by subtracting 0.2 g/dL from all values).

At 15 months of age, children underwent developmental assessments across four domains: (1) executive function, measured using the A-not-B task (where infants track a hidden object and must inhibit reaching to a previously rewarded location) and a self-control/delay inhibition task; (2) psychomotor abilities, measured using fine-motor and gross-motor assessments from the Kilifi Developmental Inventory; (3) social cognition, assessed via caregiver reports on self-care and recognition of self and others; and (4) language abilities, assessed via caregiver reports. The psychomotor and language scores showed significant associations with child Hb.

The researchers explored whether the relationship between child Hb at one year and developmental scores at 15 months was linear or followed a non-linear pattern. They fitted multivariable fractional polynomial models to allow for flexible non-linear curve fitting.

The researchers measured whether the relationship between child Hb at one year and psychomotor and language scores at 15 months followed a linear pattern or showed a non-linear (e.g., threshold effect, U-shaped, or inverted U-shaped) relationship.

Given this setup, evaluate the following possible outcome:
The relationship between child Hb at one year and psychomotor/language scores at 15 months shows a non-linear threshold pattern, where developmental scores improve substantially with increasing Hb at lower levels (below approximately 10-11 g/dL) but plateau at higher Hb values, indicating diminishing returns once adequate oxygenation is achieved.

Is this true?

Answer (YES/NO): NO